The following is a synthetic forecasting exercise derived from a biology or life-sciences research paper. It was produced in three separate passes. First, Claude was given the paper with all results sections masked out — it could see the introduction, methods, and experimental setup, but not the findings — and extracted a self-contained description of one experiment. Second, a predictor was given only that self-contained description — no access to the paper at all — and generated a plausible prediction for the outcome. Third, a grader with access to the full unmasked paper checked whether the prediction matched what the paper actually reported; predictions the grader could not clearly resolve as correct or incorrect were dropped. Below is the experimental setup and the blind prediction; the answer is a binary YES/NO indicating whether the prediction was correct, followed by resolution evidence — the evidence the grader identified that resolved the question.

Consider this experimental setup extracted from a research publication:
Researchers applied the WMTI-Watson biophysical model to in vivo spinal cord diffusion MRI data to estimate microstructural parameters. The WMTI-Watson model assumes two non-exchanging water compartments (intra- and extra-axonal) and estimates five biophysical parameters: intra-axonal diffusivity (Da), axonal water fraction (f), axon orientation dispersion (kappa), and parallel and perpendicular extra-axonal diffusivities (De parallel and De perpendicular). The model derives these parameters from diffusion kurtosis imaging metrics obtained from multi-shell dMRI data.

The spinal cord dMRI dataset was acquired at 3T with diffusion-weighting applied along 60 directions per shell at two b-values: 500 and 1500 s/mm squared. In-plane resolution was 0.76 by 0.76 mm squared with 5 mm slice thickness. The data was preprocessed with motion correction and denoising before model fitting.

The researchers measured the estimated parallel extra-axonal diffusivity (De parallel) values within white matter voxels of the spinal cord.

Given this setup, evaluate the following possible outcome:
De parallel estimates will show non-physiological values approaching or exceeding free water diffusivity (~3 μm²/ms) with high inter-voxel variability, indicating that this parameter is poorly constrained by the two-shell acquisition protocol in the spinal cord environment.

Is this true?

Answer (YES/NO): NO